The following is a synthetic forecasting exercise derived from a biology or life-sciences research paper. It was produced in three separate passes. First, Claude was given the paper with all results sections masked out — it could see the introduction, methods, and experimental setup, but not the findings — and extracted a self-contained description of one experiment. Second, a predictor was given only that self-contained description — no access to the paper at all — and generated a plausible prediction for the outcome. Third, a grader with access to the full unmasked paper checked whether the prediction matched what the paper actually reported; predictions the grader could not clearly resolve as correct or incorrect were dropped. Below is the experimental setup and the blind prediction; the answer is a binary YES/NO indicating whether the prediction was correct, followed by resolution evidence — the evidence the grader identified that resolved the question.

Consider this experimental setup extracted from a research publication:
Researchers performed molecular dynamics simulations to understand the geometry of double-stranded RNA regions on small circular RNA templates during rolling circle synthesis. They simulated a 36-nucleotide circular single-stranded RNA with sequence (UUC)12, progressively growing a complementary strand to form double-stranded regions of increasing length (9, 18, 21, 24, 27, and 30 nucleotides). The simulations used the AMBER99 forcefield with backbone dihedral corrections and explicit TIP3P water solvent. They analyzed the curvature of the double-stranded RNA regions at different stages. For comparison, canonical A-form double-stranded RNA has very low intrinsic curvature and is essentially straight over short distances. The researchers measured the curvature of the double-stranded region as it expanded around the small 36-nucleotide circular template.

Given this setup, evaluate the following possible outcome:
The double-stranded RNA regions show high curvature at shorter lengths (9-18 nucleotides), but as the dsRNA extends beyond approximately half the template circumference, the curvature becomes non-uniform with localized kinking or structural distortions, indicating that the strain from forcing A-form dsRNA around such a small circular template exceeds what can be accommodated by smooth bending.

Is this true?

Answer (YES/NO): NO